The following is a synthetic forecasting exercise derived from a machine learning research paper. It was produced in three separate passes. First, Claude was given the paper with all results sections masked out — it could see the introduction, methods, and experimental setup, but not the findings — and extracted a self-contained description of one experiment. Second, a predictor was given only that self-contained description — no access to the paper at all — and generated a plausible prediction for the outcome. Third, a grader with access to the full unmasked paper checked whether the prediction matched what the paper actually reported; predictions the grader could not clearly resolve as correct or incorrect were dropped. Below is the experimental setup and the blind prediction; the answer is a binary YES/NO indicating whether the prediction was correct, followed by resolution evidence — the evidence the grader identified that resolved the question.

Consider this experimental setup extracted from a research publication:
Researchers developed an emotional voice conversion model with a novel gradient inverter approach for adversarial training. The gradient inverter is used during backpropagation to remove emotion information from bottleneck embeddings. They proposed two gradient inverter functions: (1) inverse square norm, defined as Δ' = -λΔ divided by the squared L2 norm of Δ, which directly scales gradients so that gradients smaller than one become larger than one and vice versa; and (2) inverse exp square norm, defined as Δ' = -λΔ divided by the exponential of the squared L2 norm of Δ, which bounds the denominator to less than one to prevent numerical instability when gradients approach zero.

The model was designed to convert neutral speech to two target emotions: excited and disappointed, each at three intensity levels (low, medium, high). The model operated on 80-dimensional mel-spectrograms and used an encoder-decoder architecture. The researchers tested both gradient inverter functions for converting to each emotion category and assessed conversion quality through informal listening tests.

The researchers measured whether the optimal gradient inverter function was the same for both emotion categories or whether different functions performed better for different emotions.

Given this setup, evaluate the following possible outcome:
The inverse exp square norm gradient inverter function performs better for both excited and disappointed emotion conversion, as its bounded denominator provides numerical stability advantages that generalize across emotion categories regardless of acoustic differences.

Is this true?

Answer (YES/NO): NO